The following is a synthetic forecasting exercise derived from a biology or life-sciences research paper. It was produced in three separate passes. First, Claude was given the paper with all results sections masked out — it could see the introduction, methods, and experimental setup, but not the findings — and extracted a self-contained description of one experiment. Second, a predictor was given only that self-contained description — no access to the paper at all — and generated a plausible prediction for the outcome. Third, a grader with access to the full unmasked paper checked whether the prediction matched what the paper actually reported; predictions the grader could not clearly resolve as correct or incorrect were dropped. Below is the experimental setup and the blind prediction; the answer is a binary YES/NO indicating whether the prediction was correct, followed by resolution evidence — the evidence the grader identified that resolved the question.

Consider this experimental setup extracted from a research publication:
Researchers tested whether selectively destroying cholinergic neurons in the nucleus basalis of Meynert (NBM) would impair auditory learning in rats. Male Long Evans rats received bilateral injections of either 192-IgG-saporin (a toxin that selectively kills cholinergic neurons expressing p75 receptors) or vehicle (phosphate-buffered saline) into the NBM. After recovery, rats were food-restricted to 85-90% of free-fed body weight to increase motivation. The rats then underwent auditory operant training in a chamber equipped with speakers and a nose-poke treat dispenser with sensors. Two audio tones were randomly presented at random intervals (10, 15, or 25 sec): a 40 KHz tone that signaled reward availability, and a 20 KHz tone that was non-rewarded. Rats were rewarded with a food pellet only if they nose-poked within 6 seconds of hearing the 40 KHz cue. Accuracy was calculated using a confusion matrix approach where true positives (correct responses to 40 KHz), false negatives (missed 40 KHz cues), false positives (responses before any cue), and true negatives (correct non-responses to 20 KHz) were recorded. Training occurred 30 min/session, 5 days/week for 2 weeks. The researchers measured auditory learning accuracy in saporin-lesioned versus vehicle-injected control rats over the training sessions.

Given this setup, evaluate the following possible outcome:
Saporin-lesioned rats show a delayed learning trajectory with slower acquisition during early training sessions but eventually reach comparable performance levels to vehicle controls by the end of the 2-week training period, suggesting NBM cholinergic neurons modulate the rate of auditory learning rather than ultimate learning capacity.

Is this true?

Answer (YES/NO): NO